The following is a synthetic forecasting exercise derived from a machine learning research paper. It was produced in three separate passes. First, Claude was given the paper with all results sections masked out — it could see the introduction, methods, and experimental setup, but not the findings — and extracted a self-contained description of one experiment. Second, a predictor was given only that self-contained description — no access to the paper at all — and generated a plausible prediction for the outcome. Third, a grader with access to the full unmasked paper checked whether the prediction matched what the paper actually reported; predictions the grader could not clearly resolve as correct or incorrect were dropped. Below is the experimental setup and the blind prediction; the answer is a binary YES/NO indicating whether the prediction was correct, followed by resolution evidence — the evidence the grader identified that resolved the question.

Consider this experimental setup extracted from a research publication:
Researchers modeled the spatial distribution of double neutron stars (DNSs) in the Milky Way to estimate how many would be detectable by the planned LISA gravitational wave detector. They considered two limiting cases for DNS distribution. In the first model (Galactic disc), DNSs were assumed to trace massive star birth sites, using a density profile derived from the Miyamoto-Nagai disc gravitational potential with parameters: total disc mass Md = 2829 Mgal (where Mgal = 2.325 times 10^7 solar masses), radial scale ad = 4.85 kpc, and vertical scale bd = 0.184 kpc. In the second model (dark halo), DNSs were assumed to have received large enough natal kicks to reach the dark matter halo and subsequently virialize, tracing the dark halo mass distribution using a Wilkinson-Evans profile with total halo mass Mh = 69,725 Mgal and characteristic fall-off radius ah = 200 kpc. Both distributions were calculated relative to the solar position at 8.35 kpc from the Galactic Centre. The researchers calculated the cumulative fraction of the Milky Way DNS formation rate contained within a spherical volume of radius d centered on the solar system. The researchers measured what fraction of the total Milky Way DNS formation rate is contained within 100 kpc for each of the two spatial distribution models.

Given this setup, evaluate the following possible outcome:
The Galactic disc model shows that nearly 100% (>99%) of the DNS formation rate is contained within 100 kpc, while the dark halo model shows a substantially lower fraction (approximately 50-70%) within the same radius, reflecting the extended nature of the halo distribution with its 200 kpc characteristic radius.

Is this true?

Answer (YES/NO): NO